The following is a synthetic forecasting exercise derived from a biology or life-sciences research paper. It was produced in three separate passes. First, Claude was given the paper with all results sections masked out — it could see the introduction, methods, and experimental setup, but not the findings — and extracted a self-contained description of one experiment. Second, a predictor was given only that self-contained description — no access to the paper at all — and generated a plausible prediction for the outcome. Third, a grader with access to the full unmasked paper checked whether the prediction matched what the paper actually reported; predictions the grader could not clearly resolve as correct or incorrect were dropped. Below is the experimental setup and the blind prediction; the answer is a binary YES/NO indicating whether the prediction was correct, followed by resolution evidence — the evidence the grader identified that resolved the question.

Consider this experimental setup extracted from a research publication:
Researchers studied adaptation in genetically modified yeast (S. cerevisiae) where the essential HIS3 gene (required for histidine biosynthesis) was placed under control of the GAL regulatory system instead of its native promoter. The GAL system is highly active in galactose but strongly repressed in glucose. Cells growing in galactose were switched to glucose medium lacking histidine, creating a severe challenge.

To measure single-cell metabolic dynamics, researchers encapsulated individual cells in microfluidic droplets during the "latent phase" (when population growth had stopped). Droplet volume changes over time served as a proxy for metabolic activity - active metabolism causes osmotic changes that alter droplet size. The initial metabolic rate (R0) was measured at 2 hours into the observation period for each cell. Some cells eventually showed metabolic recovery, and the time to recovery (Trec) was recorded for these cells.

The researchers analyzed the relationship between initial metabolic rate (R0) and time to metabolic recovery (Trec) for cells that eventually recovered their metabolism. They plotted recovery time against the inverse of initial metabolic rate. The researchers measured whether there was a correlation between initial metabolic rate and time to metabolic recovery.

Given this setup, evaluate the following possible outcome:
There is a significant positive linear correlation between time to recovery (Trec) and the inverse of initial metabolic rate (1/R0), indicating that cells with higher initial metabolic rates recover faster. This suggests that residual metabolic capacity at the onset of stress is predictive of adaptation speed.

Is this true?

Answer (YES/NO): YES